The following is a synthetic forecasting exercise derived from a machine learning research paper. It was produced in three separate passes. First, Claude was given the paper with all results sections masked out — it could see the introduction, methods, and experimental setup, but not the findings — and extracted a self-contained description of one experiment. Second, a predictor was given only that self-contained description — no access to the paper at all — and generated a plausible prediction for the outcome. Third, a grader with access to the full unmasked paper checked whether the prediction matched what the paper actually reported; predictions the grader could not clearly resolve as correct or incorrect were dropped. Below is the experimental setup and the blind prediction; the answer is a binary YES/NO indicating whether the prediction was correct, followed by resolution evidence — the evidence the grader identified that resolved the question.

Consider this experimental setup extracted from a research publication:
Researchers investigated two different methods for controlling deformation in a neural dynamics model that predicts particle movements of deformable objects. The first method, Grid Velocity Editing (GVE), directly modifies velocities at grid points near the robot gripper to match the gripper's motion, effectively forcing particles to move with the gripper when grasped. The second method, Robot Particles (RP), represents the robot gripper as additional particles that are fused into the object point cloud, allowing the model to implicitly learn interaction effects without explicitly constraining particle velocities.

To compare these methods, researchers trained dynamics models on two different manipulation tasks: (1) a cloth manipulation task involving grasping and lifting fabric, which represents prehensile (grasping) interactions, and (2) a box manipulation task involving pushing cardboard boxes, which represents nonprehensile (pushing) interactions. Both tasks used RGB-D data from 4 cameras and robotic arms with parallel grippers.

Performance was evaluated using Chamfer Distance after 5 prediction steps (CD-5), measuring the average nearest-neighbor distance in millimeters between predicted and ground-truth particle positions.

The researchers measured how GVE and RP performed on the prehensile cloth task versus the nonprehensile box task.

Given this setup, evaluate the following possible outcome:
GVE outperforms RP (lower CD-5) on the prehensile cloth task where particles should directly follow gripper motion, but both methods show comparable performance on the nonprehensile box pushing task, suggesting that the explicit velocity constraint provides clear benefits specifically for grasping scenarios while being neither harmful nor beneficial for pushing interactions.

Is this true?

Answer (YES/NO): NO